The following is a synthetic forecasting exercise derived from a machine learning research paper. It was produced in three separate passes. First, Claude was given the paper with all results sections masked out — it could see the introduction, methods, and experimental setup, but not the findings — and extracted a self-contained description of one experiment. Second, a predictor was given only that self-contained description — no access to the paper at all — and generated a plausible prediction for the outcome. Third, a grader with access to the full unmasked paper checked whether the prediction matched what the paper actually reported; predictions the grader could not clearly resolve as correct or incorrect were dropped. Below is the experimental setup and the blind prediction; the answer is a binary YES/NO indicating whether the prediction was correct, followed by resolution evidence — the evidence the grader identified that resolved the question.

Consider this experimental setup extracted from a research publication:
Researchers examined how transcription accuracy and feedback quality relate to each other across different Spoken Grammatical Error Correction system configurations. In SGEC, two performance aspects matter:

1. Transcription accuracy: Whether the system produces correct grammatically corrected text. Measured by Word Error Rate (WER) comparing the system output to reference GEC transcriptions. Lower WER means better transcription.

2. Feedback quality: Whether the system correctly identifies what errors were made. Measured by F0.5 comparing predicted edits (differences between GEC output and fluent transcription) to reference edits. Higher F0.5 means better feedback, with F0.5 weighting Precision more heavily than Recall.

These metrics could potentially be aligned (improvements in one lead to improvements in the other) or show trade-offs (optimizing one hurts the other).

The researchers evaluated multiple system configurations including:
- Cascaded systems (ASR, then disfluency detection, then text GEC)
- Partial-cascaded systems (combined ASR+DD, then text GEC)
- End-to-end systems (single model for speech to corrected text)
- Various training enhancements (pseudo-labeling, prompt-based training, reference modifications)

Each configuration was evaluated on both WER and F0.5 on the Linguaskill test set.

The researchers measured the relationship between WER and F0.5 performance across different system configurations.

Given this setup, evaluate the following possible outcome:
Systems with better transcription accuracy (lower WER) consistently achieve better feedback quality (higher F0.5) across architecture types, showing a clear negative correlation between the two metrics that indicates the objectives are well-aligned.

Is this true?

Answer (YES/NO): NO